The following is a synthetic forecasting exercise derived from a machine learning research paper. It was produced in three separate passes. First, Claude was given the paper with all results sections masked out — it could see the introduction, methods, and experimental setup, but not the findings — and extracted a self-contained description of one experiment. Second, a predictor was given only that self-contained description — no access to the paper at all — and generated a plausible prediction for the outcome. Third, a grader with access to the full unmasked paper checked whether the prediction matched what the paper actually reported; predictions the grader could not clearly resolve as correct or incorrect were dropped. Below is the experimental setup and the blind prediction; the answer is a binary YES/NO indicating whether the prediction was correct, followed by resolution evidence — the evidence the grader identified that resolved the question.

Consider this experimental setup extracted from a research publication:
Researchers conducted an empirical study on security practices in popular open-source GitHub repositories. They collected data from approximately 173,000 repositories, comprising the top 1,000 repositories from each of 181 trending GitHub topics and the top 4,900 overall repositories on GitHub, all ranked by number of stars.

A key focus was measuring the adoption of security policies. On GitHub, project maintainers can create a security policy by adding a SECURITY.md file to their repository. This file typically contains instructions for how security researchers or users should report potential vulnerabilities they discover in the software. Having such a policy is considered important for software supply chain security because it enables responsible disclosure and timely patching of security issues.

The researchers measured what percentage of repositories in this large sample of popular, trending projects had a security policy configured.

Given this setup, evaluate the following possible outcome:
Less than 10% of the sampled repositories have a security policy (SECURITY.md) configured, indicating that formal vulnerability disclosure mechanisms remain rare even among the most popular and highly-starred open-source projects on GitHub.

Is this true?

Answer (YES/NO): YES